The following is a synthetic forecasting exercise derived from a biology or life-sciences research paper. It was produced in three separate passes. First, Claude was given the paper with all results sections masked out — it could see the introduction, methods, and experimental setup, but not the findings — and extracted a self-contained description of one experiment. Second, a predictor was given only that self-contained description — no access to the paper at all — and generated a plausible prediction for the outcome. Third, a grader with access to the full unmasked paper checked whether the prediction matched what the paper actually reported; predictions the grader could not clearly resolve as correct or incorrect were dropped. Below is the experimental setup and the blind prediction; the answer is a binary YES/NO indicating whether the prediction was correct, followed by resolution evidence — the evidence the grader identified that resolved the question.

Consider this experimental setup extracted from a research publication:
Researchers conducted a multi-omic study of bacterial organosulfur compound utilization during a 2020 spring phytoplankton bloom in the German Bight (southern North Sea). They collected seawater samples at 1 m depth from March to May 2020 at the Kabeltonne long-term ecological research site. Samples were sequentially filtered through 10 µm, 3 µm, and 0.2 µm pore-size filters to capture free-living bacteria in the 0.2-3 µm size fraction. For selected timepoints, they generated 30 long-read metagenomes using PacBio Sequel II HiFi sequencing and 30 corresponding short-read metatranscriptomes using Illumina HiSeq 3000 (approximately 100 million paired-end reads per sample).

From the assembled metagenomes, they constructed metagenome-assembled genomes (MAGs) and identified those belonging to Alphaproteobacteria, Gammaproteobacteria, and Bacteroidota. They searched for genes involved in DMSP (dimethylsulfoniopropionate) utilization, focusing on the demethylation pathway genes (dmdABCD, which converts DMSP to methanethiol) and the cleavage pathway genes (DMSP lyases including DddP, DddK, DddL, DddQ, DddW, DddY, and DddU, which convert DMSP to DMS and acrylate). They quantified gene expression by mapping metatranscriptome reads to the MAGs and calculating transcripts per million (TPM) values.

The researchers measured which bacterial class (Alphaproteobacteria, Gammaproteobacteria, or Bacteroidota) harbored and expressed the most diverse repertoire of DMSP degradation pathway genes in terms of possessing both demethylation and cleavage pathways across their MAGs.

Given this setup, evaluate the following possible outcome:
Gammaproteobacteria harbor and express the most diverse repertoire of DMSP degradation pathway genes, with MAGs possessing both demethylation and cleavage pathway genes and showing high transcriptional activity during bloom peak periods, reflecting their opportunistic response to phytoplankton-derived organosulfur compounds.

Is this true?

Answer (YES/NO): NO